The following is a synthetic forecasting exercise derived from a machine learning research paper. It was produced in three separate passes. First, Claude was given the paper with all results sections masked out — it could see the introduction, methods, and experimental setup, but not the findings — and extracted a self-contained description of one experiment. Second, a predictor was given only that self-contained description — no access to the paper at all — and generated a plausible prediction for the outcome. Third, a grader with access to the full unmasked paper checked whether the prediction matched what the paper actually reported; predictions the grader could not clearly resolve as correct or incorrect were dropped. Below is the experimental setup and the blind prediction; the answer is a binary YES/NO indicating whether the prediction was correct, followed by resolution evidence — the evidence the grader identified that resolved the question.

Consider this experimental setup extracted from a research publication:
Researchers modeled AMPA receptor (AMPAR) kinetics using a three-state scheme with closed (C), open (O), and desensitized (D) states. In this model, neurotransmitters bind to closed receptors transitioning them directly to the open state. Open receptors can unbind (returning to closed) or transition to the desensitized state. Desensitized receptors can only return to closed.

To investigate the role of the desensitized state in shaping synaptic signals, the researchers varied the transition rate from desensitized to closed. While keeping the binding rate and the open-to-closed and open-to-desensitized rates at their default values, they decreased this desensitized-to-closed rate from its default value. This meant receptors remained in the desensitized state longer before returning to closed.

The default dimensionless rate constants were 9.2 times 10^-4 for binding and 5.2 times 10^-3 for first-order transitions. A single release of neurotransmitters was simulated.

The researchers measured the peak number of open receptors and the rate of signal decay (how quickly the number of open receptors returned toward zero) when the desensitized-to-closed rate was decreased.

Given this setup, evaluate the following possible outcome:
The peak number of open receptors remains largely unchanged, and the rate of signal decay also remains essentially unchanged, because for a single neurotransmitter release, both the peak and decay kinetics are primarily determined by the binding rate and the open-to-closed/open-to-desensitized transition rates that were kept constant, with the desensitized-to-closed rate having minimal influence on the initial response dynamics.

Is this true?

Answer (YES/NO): NO